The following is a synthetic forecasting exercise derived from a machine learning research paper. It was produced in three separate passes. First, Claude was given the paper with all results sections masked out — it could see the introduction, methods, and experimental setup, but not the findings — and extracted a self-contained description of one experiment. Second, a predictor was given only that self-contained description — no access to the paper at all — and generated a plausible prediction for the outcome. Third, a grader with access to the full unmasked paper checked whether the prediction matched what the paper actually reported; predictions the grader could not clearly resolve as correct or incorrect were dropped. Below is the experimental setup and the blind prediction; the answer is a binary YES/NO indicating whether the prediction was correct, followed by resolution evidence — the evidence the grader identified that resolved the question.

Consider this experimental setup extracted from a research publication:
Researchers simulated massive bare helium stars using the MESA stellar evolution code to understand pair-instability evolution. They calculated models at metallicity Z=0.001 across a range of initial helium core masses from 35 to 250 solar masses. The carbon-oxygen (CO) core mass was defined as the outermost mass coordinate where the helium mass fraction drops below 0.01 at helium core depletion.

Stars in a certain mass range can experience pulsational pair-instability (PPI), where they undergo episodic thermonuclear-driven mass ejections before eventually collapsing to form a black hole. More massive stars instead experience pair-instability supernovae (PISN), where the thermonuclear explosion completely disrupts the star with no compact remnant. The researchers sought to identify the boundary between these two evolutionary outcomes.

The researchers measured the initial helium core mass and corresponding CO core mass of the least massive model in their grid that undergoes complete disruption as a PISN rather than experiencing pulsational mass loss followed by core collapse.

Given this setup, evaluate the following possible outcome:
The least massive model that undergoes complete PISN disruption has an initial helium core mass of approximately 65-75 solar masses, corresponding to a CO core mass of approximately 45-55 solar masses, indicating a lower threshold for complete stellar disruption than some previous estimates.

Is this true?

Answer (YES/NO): NO